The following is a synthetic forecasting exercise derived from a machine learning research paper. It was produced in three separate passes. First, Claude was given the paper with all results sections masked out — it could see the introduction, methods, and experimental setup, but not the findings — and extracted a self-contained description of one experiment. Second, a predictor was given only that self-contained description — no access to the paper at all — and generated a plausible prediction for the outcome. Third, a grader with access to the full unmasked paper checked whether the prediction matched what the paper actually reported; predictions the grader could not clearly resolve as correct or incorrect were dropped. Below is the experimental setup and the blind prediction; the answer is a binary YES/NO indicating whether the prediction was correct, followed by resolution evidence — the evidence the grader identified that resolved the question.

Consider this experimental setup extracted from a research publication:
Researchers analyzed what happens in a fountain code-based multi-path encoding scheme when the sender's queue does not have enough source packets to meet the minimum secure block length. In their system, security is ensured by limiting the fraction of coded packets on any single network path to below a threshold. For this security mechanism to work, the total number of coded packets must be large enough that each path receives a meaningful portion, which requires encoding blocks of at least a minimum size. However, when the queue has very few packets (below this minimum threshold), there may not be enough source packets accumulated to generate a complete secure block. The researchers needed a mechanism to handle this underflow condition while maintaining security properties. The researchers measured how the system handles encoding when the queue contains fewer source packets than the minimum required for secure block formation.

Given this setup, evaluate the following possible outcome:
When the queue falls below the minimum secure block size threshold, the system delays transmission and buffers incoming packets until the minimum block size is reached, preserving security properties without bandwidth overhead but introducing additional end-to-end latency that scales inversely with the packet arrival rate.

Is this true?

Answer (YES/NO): NO